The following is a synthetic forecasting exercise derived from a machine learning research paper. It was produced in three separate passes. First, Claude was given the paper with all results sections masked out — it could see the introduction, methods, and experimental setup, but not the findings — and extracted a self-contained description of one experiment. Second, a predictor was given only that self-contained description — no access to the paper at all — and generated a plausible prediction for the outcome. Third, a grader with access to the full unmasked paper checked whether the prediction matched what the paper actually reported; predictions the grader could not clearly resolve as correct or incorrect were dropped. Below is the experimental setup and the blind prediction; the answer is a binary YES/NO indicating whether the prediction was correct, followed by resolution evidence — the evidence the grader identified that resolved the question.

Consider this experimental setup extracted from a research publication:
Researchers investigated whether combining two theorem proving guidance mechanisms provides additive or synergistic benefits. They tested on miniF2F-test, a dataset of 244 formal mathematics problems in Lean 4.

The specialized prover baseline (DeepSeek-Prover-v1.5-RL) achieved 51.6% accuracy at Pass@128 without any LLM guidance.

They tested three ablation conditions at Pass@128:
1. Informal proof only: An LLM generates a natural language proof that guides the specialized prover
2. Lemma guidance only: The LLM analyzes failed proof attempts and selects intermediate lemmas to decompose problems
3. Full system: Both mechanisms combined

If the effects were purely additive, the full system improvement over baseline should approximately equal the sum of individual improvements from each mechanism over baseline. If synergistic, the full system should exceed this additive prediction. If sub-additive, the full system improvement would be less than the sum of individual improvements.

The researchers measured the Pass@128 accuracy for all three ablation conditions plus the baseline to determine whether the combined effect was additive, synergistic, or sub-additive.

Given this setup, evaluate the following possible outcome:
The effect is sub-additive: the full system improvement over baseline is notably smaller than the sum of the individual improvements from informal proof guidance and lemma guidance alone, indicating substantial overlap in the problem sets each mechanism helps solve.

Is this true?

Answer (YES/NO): NO